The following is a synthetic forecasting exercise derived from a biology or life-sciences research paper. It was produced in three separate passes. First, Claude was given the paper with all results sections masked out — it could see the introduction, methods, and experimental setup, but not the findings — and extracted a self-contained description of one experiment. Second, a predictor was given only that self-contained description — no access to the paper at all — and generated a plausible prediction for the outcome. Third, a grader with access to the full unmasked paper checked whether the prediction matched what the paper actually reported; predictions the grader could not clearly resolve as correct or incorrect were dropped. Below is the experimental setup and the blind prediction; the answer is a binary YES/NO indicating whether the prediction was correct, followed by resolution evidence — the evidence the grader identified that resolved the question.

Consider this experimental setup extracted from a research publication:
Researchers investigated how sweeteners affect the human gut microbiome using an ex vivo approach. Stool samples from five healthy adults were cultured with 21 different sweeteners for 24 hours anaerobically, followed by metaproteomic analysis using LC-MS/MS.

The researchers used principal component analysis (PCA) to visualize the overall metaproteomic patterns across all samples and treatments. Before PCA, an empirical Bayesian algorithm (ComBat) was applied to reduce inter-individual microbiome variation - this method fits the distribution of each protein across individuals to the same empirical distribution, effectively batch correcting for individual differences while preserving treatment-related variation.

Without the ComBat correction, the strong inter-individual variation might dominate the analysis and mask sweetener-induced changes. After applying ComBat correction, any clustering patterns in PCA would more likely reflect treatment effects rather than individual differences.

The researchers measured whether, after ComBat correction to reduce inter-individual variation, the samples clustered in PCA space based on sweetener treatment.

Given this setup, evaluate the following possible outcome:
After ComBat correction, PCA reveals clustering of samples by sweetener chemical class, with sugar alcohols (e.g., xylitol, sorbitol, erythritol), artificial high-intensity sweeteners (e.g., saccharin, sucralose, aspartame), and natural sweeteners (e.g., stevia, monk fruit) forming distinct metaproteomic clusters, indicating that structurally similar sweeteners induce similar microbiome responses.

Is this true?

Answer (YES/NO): NO